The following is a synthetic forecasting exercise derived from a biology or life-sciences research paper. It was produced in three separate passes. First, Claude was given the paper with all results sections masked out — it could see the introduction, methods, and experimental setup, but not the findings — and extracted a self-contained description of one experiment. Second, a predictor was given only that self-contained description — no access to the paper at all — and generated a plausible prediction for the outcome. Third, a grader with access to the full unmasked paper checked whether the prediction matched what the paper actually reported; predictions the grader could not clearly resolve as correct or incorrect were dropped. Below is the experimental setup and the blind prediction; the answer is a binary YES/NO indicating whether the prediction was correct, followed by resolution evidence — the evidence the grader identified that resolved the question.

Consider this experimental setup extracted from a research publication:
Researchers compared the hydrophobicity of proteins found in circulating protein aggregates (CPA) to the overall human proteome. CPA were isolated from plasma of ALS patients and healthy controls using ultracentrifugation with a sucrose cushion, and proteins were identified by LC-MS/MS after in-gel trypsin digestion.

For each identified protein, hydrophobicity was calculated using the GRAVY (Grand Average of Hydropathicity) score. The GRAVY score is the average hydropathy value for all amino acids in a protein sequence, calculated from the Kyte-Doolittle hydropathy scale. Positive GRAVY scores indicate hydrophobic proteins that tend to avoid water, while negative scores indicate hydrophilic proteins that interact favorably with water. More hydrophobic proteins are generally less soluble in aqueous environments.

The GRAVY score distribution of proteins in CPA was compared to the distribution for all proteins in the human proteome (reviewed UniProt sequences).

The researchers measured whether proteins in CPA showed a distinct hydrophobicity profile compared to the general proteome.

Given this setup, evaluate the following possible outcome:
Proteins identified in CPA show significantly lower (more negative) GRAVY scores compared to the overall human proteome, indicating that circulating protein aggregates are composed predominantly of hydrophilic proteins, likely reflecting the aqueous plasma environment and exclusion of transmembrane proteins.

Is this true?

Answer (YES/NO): NO